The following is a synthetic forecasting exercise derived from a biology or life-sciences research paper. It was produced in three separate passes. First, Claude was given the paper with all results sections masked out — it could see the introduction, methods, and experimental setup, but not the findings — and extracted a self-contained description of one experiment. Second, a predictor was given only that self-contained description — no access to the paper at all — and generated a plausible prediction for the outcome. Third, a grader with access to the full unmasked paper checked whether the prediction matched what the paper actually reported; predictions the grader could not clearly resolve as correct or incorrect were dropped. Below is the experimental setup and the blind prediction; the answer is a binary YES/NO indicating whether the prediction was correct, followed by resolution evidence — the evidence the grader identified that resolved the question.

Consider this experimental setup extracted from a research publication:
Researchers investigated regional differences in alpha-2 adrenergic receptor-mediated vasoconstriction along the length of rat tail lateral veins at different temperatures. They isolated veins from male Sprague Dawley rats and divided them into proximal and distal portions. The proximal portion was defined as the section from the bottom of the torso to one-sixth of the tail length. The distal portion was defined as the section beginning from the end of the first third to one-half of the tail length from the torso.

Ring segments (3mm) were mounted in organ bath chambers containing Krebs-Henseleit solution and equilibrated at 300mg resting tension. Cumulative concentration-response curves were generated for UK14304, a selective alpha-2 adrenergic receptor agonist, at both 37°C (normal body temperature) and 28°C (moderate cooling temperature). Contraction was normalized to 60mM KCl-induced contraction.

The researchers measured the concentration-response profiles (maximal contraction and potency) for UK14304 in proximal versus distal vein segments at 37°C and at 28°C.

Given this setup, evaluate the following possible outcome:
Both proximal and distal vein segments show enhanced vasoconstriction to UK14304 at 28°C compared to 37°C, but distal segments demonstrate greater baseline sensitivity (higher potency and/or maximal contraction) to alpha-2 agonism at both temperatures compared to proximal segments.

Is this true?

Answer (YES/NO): NO